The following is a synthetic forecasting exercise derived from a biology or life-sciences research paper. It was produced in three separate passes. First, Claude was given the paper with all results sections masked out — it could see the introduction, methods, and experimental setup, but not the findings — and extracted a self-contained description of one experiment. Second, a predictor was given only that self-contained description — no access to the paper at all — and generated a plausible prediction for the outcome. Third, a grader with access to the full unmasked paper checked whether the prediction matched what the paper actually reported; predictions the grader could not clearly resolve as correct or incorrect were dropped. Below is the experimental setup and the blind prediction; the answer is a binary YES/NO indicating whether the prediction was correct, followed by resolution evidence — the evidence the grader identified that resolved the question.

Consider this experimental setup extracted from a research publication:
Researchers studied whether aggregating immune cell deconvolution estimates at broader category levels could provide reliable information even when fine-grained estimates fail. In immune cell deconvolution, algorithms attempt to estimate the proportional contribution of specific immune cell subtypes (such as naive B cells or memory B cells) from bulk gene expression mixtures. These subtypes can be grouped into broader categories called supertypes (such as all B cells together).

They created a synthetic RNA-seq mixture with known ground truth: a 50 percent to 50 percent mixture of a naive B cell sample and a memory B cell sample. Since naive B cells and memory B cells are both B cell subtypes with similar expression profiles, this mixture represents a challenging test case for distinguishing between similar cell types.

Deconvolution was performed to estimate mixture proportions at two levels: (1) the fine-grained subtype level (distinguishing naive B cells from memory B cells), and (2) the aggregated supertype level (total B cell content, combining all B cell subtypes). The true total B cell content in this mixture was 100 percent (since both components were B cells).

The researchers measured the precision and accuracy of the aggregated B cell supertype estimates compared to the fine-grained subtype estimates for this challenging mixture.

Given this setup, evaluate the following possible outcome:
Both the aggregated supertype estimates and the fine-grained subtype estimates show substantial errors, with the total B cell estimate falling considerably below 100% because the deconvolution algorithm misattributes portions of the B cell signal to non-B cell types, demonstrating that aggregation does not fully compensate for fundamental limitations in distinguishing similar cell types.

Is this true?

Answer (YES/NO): NO